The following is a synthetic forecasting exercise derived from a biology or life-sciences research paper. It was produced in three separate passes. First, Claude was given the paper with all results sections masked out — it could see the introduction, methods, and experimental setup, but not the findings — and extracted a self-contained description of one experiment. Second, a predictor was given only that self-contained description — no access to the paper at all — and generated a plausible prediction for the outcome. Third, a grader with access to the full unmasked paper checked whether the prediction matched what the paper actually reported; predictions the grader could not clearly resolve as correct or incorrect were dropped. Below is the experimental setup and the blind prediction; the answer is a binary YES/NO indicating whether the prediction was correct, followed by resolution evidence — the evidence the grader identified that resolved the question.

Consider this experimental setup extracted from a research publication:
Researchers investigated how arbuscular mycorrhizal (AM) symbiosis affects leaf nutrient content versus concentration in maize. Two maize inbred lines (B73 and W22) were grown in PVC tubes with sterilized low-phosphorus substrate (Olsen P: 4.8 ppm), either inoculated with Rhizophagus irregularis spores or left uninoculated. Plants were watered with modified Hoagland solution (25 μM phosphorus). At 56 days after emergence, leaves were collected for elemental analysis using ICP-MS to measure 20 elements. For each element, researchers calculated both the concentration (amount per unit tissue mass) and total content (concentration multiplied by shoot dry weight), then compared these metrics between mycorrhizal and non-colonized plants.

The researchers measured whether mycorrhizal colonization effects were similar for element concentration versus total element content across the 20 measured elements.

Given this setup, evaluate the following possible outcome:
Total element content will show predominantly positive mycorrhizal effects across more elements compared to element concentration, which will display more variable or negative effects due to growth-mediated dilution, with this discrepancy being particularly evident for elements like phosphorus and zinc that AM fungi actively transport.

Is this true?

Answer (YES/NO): NO